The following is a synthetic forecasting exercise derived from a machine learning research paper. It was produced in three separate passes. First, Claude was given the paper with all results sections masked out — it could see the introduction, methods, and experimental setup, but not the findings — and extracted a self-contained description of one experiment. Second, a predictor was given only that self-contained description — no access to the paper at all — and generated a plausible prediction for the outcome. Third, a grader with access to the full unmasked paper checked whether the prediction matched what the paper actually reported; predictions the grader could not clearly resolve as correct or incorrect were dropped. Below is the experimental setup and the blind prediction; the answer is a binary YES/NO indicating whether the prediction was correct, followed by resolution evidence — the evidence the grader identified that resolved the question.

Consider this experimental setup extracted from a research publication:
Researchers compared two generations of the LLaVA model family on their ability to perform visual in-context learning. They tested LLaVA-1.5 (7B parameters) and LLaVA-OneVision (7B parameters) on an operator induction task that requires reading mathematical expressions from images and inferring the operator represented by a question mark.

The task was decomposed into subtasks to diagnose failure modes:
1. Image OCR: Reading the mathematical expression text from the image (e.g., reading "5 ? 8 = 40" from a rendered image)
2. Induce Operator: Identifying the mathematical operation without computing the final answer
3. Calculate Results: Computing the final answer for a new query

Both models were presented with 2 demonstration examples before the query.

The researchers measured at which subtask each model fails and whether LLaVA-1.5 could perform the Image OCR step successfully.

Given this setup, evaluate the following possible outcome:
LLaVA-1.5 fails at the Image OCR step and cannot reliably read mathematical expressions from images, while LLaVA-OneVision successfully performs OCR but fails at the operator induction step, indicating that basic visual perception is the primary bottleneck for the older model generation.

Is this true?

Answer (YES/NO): NO